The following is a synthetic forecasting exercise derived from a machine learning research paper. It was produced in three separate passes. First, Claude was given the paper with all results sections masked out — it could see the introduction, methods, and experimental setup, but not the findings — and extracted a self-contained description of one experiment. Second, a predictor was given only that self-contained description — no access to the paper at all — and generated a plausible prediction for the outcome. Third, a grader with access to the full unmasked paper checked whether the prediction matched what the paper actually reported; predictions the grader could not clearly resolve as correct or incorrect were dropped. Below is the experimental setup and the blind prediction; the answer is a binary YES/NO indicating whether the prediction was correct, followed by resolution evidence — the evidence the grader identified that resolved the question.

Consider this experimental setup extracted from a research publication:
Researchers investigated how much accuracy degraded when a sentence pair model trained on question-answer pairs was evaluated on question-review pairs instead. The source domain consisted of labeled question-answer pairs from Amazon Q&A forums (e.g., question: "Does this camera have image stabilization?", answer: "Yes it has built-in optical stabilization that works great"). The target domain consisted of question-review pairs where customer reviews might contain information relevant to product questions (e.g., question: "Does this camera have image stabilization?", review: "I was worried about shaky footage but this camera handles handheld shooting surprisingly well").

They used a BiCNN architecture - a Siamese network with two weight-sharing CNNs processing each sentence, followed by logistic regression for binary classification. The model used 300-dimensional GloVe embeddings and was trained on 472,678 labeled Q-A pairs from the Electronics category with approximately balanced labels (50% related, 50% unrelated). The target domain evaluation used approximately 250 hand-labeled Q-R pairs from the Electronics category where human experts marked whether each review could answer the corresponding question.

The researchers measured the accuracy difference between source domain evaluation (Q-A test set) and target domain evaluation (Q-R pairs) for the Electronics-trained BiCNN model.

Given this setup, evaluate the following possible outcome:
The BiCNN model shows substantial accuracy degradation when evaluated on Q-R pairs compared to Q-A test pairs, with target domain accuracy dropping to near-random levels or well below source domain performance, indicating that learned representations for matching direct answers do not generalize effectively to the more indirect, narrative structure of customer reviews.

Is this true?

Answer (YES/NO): YES